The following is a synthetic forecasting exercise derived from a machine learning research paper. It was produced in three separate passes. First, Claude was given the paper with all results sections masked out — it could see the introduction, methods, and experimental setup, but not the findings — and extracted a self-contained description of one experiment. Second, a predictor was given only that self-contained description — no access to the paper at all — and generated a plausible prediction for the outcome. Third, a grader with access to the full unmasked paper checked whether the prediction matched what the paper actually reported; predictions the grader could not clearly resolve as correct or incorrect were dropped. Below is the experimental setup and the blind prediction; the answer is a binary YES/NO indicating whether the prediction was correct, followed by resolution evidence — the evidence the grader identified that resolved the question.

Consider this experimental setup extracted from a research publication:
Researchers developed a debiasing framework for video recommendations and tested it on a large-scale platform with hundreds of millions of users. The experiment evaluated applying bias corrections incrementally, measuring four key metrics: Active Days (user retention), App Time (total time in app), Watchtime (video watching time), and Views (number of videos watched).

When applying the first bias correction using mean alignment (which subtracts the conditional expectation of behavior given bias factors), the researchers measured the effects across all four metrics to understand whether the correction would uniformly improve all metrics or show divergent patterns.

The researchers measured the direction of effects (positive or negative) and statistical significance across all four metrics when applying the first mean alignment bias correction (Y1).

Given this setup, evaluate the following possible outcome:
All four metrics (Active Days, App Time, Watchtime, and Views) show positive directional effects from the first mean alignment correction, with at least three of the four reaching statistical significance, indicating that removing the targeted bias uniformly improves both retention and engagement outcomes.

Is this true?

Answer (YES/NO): YES